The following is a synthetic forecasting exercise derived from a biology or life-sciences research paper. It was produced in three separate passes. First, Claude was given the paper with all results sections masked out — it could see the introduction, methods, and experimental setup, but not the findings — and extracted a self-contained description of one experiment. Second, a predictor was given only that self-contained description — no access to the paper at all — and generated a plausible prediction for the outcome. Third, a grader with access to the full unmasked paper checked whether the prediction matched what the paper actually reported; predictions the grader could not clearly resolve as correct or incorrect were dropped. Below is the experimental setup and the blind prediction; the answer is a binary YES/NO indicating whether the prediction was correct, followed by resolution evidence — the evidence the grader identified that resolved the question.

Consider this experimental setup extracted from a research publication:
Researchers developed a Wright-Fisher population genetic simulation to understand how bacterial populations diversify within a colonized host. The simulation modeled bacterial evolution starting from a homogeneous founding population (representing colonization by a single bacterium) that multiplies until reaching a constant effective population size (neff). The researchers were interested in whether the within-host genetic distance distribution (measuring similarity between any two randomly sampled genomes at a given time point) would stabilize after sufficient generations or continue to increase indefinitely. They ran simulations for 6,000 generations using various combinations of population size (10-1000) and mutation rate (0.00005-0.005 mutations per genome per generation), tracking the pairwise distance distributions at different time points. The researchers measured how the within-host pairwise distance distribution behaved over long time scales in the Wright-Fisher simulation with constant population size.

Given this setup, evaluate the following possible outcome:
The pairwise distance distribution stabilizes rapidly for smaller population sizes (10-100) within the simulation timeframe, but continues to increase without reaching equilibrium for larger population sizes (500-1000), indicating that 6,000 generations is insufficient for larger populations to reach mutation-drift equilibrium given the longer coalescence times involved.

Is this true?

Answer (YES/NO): NO